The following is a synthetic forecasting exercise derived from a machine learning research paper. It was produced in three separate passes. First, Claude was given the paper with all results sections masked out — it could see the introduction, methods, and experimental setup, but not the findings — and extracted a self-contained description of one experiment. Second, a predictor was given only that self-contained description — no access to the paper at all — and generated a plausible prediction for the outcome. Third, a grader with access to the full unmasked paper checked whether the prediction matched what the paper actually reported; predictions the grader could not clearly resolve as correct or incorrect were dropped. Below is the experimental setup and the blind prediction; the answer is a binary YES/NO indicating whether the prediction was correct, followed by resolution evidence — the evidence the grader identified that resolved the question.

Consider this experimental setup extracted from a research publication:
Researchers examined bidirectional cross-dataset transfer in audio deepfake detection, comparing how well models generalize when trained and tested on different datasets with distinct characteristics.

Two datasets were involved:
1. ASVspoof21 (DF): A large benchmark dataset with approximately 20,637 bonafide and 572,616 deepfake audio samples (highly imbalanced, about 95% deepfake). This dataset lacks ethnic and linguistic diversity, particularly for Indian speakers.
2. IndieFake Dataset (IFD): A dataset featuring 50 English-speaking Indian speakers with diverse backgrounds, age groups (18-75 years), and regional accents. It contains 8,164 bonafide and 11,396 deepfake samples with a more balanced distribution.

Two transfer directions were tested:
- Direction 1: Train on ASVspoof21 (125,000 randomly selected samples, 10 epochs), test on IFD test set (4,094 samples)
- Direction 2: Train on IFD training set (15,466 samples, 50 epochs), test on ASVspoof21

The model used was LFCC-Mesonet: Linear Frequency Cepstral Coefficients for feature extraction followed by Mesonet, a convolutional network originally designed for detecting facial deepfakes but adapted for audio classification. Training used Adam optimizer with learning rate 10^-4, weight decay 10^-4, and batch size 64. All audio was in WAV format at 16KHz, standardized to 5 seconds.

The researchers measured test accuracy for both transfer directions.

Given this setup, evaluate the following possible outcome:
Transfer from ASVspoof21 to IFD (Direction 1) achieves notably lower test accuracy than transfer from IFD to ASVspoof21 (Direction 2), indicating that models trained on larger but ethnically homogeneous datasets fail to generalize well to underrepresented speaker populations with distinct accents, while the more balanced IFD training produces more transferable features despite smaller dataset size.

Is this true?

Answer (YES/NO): YES